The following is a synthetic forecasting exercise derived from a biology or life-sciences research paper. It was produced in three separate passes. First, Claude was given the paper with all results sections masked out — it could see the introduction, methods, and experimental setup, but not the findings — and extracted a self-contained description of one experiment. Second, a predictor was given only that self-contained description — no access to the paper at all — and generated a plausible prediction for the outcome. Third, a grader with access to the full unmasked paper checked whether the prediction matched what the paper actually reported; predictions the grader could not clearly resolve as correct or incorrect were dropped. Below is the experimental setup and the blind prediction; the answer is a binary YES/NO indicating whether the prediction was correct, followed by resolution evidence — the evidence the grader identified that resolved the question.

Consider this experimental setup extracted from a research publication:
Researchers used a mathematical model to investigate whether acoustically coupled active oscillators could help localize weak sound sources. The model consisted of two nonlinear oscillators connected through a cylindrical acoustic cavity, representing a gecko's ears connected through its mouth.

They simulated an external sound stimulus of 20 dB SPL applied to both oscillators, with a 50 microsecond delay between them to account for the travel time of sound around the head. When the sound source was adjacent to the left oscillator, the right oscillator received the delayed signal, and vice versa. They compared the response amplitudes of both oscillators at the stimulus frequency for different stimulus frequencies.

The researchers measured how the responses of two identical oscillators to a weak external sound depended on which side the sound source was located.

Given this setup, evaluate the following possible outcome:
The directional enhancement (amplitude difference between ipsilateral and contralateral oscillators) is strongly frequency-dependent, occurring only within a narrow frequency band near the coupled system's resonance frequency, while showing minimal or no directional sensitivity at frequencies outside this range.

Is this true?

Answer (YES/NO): NO